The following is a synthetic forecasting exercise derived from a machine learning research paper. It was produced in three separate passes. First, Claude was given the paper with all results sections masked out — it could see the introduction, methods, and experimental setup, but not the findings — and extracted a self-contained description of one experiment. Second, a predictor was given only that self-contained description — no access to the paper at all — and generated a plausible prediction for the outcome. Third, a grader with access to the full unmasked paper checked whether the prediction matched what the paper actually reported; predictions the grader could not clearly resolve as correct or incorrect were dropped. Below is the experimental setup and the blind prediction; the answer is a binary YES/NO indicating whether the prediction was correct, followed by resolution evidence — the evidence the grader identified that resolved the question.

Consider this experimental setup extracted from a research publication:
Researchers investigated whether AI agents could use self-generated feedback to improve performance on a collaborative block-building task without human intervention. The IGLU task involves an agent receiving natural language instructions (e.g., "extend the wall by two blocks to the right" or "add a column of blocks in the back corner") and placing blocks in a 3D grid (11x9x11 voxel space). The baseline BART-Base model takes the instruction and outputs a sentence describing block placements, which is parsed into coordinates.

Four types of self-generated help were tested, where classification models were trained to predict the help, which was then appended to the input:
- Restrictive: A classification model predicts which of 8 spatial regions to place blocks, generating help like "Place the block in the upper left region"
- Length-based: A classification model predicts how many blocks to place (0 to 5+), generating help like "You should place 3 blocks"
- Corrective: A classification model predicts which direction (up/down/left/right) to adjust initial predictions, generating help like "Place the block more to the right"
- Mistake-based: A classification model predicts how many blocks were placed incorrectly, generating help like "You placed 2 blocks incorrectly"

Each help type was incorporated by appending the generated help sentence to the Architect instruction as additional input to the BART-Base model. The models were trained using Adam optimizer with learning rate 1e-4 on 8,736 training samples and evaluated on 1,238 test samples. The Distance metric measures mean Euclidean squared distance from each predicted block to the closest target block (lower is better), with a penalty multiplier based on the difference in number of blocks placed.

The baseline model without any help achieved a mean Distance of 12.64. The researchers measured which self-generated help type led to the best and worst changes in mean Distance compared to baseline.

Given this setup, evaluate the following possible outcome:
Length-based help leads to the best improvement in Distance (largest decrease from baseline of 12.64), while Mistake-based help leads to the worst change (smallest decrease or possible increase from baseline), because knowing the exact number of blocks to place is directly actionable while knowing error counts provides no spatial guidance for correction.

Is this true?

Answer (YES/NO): NO